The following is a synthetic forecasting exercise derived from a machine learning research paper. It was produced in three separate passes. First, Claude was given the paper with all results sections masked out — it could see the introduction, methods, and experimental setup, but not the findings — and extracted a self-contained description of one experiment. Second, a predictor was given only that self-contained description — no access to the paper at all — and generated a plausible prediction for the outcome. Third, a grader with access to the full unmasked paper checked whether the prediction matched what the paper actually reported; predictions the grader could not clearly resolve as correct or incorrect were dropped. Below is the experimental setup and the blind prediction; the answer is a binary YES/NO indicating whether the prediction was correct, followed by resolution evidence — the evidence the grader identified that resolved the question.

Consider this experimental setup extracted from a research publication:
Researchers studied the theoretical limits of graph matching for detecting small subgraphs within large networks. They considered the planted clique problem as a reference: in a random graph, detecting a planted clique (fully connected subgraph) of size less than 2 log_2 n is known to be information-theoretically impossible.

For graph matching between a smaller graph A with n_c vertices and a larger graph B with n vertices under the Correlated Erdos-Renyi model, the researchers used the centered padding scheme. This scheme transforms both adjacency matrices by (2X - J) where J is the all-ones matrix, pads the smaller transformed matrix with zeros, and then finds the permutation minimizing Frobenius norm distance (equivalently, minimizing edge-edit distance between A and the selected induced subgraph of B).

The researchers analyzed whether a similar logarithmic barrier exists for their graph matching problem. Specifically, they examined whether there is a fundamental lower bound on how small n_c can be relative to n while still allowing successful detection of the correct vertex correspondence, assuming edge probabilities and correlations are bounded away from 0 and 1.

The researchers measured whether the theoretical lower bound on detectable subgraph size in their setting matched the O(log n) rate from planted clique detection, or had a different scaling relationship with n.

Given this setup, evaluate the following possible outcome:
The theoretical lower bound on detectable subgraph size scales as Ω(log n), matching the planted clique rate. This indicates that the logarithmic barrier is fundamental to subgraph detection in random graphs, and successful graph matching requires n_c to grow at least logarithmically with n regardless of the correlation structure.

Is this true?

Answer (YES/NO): YES